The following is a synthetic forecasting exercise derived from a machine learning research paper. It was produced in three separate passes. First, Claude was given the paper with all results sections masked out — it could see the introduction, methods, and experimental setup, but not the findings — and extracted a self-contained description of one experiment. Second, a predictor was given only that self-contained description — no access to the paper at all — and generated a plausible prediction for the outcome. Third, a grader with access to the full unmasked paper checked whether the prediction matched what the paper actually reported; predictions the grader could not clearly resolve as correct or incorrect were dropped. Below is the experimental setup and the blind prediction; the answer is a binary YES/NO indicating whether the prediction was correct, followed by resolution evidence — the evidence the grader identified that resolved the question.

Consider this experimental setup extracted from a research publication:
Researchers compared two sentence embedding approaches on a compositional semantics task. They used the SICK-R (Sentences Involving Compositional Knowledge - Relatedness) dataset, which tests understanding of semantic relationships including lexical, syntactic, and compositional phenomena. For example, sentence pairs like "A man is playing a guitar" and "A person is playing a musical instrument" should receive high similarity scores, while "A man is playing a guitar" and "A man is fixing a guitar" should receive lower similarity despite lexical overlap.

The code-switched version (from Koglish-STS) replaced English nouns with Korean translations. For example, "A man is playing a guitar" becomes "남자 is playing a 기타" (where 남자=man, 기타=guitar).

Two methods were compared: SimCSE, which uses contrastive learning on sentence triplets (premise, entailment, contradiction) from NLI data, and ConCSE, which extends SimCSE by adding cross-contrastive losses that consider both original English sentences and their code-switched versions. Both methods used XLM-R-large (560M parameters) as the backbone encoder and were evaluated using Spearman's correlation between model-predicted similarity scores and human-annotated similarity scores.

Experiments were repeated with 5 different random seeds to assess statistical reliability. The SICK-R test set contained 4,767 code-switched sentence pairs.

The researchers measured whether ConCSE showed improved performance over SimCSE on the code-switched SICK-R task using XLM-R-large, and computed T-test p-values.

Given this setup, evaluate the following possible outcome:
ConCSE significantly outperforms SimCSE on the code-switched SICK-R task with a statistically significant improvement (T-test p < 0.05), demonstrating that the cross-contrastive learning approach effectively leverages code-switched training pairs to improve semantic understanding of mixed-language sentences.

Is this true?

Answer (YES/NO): NO